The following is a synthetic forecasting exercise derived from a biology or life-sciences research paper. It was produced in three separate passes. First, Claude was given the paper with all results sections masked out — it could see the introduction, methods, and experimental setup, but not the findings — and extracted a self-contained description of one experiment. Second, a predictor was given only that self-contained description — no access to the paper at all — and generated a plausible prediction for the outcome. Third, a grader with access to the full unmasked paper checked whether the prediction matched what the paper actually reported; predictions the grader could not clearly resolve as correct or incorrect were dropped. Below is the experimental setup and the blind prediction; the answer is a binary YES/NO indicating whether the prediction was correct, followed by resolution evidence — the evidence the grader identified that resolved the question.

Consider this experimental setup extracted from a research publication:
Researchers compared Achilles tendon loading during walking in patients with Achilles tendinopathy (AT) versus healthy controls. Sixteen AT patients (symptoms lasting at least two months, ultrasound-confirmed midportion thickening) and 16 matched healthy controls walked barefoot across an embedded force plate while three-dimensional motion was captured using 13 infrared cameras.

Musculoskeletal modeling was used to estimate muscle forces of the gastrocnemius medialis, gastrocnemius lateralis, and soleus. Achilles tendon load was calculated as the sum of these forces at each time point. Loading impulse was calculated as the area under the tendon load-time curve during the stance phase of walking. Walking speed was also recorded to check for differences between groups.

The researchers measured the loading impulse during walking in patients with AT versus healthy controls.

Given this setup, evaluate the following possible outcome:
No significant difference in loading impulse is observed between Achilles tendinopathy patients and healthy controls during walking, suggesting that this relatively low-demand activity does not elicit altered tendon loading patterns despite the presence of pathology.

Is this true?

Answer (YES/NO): YES